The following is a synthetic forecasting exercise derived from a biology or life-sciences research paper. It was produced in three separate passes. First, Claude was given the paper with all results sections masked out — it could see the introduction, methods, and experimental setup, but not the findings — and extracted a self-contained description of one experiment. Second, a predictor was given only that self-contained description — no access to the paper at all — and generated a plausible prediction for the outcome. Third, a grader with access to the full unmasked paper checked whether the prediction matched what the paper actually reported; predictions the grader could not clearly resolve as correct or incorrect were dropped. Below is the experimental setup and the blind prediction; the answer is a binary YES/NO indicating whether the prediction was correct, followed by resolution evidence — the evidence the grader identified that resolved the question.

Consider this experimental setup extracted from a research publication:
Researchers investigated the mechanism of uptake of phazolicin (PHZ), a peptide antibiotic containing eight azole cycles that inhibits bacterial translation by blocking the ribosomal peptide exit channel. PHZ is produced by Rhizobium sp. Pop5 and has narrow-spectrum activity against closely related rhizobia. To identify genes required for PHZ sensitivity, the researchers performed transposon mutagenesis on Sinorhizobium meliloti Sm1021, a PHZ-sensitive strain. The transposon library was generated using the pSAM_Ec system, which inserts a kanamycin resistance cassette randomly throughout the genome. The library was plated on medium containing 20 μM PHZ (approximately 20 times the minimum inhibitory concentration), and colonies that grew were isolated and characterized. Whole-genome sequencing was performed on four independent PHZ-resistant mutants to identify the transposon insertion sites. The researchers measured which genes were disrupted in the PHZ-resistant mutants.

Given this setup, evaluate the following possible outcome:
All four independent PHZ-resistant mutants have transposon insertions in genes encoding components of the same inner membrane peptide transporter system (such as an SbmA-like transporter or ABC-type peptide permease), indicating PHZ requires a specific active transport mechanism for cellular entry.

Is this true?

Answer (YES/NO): NO